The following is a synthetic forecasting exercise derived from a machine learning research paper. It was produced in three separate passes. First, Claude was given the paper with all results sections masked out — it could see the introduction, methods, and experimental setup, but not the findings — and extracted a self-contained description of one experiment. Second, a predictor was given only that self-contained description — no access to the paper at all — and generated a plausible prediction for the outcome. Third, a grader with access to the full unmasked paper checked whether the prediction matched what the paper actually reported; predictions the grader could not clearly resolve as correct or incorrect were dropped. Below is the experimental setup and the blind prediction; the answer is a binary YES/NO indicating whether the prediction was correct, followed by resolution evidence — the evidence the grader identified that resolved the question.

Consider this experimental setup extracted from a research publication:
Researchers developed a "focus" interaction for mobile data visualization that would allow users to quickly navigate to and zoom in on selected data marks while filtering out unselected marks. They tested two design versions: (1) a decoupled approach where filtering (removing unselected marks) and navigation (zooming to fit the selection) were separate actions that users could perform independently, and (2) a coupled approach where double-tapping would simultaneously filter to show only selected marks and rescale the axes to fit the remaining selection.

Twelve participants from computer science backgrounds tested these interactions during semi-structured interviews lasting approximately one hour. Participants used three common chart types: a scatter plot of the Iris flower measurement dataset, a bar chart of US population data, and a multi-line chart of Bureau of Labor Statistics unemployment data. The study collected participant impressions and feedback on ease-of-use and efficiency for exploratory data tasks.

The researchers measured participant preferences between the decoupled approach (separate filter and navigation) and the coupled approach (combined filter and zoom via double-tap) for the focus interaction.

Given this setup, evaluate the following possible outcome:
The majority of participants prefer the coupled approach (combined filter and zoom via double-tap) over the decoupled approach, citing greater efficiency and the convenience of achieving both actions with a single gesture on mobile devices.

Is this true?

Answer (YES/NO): NO